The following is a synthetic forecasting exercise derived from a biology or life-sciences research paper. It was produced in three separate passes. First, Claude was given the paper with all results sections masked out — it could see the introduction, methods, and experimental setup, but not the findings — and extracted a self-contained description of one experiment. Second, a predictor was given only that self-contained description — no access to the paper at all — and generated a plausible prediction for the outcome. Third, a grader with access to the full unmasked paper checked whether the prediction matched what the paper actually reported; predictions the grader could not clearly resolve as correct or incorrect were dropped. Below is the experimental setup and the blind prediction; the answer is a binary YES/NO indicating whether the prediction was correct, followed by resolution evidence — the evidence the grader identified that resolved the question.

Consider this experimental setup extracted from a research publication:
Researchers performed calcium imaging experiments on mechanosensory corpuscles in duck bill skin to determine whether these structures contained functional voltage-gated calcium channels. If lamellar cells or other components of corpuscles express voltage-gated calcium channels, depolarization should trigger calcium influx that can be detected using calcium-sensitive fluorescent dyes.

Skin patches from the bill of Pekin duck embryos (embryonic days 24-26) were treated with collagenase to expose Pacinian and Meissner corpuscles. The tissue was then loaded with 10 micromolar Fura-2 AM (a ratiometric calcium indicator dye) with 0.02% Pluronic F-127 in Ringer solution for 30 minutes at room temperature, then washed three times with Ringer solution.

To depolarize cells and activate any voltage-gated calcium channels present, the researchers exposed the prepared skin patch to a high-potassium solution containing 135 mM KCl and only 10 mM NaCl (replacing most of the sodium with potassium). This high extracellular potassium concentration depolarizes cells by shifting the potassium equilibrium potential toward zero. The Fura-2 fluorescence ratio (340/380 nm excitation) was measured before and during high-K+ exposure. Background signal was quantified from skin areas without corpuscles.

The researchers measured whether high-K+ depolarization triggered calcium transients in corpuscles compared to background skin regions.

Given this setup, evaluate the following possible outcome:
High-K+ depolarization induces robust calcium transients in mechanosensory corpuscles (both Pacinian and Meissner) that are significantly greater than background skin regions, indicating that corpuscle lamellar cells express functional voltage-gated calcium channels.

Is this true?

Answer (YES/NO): NO